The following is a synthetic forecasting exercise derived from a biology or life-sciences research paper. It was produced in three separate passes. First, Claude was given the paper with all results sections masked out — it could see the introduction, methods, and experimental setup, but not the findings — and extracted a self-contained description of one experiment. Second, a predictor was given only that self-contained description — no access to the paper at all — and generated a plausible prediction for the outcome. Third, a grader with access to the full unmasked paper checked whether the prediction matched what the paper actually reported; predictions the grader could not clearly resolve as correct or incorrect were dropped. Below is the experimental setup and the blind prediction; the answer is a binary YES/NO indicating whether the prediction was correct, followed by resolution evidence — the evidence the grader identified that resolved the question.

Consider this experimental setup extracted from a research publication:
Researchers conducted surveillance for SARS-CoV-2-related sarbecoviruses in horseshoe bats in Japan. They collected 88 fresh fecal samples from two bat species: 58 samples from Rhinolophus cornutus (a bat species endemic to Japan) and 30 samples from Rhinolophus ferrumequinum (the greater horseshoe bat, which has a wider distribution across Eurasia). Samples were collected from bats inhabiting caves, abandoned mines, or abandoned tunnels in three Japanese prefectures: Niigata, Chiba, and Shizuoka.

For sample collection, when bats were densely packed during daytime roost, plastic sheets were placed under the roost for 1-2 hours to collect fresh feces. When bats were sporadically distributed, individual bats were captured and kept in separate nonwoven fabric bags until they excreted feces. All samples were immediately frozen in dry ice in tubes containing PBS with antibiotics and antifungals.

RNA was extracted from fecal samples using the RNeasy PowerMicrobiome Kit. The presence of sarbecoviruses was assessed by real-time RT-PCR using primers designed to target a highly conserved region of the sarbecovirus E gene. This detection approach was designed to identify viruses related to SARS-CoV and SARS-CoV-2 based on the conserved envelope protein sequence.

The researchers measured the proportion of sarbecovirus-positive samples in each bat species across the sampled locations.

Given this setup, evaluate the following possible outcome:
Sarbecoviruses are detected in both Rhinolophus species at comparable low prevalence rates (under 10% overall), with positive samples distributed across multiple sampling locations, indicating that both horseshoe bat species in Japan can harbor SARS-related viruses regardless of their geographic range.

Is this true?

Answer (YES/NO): NO